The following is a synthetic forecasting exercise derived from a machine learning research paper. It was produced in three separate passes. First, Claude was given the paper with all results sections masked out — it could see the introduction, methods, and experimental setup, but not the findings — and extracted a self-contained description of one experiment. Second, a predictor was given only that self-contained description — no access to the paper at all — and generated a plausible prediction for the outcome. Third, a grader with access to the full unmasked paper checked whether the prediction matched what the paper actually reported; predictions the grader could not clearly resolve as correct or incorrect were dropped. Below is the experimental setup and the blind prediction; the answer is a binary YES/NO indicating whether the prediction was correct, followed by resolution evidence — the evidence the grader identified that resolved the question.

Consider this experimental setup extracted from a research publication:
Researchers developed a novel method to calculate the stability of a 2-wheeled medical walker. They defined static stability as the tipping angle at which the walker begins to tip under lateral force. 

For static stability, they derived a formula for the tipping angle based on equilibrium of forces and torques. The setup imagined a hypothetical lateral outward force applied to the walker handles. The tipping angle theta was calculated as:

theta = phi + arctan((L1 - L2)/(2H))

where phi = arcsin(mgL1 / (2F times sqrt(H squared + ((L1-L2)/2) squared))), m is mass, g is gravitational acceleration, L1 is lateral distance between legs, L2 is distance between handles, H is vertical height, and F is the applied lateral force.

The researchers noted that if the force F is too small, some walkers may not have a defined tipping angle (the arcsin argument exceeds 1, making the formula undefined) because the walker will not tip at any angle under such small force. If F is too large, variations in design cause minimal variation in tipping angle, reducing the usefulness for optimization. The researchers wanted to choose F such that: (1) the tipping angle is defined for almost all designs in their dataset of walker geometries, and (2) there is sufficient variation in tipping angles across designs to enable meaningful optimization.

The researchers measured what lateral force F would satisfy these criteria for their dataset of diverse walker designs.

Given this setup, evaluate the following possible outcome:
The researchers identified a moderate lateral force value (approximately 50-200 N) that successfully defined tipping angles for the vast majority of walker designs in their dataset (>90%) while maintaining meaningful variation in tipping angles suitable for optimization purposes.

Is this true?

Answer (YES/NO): NO